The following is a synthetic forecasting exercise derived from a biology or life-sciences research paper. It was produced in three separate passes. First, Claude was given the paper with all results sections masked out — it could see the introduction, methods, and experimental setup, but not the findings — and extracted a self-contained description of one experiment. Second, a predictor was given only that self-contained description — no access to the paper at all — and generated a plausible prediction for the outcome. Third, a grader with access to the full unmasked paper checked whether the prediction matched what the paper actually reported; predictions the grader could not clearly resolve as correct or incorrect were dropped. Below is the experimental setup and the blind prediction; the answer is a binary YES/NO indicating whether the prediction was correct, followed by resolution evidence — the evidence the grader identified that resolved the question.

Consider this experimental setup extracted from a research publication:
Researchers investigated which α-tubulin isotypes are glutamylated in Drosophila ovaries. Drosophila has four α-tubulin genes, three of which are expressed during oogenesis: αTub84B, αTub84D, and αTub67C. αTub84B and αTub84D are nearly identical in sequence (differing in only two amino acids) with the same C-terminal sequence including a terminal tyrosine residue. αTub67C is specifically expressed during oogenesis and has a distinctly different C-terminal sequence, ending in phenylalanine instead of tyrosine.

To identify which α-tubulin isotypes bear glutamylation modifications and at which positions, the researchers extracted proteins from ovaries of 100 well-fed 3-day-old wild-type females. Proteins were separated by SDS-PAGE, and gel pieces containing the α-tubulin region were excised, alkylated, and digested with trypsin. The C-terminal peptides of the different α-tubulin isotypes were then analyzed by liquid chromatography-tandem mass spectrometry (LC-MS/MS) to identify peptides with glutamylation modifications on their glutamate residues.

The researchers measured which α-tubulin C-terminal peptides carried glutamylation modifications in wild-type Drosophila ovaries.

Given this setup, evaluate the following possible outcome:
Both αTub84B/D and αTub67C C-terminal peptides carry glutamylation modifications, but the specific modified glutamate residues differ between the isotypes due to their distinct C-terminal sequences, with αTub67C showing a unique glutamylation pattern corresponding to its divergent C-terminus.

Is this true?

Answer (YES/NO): NO